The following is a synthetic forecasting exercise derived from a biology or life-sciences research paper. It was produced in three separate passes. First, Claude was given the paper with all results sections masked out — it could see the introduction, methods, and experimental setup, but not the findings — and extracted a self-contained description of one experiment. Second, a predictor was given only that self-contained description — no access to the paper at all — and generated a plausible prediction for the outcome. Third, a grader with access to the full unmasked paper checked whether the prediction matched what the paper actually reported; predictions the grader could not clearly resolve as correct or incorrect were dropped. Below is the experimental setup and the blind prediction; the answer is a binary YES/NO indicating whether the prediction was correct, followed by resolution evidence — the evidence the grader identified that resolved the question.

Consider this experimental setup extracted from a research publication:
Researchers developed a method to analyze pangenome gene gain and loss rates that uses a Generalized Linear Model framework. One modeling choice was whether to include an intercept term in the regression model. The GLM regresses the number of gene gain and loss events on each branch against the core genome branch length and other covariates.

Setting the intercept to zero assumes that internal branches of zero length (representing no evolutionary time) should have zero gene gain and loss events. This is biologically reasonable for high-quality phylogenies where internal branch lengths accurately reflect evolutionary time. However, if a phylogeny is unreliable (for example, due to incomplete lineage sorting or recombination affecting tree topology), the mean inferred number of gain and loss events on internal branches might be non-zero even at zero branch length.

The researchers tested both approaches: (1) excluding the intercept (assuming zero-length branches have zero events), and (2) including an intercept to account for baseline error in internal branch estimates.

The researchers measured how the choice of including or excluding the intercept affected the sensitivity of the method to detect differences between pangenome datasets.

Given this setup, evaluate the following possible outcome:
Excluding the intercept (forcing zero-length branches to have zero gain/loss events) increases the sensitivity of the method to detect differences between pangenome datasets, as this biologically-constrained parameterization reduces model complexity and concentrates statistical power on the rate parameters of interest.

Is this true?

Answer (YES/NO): YES